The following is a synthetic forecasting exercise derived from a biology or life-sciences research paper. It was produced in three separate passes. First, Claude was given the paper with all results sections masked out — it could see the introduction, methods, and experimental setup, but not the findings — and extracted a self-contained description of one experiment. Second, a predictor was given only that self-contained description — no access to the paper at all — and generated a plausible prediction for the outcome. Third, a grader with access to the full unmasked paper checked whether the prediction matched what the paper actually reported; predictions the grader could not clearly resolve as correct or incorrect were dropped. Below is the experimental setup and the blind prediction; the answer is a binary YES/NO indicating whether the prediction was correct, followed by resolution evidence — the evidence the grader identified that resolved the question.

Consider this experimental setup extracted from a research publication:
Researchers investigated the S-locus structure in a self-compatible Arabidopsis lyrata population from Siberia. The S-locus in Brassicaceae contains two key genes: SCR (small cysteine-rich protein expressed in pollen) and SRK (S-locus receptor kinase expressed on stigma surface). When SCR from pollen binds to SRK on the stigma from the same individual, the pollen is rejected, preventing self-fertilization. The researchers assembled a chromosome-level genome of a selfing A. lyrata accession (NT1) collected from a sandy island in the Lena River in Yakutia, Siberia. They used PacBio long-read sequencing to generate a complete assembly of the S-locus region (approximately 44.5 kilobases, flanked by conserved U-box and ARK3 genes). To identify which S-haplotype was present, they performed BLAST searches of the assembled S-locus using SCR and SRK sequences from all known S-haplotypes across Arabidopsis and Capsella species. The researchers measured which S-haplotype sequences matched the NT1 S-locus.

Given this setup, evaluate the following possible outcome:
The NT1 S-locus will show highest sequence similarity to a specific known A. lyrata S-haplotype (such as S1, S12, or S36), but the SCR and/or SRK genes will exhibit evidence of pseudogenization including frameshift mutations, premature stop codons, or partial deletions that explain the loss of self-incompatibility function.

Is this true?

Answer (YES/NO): NO